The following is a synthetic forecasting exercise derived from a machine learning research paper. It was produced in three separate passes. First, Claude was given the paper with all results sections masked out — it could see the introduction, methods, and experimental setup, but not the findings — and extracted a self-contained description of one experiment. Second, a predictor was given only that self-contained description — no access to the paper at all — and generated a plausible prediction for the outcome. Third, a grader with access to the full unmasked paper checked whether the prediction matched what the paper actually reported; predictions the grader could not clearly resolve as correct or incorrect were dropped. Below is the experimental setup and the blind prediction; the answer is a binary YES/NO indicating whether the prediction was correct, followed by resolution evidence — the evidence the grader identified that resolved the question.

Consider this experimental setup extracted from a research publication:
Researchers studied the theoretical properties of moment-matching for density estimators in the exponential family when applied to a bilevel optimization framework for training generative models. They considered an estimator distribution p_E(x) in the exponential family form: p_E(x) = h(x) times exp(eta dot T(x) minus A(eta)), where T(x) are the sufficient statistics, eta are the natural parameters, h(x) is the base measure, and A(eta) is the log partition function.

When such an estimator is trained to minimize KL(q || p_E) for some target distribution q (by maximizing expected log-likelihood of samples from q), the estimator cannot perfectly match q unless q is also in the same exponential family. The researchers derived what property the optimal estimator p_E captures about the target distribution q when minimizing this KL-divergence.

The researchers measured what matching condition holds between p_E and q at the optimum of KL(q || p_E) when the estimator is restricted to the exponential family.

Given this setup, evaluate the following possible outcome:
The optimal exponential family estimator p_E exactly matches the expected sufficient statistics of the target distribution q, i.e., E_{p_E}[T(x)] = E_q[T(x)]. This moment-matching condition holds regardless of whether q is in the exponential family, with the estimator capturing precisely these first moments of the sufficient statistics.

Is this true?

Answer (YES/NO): YES